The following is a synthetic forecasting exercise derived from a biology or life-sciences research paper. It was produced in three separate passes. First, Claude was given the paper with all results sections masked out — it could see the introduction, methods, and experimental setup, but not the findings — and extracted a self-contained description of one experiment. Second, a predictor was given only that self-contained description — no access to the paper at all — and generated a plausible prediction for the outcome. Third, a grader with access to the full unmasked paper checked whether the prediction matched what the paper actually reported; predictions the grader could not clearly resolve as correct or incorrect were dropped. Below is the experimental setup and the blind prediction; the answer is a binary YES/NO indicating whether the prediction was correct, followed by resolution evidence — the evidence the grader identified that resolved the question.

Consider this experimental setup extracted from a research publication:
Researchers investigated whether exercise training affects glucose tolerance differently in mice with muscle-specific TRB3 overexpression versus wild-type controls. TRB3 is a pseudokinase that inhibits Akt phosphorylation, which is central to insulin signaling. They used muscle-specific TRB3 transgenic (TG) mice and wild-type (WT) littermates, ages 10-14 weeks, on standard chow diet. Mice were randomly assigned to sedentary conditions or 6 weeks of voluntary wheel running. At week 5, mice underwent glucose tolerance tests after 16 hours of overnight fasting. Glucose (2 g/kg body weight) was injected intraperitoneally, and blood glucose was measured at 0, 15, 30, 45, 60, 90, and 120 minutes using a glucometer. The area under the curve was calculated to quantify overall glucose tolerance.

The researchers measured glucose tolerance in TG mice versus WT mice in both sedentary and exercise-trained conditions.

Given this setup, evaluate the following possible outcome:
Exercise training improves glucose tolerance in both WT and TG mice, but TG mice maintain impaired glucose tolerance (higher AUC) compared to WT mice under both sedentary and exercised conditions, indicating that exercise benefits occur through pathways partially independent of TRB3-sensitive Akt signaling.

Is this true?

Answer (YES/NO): NO